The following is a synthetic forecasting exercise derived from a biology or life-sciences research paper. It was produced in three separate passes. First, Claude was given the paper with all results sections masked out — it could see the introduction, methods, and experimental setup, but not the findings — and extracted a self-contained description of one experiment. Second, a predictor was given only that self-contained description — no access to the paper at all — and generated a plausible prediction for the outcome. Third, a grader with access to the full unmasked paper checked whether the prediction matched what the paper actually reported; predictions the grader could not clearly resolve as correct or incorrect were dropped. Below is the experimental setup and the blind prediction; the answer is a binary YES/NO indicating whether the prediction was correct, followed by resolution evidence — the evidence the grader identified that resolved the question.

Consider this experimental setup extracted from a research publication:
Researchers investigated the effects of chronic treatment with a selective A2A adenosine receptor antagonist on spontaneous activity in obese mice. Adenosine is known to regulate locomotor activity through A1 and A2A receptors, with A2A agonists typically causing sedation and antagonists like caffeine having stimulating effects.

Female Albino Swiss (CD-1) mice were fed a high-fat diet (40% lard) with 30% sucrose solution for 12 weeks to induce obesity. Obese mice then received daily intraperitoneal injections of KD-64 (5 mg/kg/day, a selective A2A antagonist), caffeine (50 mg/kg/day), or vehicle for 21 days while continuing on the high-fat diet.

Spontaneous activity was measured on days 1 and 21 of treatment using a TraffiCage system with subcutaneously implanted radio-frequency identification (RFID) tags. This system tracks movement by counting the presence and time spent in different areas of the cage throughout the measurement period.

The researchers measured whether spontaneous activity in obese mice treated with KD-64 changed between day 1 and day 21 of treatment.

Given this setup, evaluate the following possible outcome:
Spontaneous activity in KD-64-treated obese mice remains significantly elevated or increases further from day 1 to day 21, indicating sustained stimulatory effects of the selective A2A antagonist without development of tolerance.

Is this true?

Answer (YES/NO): NO